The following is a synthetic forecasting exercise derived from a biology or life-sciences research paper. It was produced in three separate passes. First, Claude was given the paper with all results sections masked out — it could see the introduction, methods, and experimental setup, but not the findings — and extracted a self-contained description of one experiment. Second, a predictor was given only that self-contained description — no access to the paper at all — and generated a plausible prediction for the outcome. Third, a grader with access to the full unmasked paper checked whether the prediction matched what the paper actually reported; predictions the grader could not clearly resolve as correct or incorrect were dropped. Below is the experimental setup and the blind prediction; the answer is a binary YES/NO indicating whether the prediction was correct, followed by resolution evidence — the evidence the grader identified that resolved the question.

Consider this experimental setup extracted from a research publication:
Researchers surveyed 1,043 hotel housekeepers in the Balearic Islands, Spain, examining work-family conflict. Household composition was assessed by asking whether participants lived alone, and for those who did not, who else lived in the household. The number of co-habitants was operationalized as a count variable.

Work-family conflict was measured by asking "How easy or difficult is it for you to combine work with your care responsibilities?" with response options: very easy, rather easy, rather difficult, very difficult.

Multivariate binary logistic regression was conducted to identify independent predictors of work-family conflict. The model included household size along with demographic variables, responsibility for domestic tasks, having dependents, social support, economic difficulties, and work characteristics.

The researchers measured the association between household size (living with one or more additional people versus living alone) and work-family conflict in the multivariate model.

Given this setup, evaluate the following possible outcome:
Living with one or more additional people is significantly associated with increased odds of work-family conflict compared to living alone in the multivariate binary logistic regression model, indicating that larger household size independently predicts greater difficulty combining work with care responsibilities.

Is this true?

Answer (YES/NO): YES